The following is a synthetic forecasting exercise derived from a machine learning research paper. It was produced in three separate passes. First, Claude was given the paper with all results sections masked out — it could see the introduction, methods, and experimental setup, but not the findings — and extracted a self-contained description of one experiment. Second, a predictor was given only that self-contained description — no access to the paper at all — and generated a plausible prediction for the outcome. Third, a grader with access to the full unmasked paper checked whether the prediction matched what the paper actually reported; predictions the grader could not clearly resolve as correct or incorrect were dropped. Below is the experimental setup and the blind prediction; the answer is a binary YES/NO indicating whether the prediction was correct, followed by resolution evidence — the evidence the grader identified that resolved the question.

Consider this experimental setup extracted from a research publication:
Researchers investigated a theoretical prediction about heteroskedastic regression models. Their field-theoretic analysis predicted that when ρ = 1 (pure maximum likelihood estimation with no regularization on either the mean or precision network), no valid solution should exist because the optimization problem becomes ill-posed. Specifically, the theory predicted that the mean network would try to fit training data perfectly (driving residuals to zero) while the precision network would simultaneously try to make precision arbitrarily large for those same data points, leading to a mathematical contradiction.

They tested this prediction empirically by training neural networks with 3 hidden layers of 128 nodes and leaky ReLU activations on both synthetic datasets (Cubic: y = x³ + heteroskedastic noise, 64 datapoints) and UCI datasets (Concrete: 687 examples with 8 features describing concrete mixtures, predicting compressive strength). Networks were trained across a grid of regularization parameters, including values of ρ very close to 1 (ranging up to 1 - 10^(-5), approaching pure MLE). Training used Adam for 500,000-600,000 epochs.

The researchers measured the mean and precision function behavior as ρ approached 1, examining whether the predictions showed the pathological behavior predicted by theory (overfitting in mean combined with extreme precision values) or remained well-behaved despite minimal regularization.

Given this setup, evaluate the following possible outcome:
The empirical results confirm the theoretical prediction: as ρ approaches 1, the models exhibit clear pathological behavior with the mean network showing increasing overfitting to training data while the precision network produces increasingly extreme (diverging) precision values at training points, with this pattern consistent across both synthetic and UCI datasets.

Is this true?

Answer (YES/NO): YES